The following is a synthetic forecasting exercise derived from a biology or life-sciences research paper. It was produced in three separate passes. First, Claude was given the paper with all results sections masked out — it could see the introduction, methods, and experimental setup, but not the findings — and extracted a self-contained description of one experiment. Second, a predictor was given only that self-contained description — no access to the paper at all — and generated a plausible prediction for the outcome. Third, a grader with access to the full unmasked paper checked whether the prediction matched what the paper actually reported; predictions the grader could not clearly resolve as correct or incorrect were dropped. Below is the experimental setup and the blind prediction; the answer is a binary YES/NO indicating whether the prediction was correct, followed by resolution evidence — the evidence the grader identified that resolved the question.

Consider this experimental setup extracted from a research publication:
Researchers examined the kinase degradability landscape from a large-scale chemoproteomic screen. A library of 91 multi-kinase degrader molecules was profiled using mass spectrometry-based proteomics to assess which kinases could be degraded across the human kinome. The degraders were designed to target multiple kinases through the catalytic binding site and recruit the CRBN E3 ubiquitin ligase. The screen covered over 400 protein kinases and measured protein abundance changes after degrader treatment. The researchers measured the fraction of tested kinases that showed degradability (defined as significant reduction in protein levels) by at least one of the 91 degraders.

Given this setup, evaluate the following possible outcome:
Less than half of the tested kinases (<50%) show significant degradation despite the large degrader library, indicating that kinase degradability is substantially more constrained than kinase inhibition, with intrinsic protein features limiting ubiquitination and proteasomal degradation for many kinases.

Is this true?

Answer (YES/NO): NO